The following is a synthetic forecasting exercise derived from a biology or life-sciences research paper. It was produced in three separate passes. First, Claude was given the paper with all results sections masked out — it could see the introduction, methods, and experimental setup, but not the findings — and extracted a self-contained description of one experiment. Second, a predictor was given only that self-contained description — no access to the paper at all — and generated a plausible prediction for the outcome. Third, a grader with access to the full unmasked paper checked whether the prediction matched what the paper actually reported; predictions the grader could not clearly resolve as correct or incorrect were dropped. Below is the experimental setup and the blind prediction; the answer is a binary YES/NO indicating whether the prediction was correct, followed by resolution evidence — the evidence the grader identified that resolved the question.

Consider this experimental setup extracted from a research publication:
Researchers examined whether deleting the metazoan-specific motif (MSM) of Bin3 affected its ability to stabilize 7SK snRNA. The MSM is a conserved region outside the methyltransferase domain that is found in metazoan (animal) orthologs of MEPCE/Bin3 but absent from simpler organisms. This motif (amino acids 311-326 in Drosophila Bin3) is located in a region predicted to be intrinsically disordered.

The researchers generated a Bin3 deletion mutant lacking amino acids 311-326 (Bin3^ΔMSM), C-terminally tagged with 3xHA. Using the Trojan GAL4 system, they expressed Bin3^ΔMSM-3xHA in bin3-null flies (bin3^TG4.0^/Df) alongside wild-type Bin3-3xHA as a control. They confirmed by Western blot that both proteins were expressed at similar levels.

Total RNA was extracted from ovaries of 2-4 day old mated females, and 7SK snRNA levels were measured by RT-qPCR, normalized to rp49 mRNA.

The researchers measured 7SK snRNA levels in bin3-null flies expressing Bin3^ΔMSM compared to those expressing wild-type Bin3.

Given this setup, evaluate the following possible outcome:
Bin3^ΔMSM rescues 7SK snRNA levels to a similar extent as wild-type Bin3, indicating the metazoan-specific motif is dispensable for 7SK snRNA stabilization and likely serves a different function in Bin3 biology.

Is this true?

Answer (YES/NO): YES